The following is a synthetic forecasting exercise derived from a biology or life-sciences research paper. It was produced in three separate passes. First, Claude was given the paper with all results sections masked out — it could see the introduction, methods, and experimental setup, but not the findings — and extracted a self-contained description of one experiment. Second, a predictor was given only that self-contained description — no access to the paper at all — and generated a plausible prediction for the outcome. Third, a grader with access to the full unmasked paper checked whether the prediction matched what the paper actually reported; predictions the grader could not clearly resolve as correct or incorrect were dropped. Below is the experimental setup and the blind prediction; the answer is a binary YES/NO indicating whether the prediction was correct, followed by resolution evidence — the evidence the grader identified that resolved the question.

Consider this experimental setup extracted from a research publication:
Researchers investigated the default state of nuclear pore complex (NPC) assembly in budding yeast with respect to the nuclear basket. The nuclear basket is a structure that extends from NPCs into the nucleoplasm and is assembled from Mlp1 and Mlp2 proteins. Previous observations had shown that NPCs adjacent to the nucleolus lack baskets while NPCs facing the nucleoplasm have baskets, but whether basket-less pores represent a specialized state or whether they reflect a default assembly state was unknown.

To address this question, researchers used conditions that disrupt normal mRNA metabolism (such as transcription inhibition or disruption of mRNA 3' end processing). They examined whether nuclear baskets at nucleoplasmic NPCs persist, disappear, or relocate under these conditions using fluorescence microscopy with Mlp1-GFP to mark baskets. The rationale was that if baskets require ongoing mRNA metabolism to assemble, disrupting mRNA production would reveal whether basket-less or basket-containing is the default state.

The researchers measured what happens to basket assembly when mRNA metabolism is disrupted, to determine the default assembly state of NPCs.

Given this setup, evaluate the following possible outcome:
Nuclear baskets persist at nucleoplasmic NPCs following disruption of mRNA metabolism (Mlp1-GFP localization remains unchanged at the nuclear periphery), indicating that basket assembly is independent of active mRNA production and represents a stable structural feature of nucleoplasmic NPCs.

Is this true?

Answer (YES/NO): NO